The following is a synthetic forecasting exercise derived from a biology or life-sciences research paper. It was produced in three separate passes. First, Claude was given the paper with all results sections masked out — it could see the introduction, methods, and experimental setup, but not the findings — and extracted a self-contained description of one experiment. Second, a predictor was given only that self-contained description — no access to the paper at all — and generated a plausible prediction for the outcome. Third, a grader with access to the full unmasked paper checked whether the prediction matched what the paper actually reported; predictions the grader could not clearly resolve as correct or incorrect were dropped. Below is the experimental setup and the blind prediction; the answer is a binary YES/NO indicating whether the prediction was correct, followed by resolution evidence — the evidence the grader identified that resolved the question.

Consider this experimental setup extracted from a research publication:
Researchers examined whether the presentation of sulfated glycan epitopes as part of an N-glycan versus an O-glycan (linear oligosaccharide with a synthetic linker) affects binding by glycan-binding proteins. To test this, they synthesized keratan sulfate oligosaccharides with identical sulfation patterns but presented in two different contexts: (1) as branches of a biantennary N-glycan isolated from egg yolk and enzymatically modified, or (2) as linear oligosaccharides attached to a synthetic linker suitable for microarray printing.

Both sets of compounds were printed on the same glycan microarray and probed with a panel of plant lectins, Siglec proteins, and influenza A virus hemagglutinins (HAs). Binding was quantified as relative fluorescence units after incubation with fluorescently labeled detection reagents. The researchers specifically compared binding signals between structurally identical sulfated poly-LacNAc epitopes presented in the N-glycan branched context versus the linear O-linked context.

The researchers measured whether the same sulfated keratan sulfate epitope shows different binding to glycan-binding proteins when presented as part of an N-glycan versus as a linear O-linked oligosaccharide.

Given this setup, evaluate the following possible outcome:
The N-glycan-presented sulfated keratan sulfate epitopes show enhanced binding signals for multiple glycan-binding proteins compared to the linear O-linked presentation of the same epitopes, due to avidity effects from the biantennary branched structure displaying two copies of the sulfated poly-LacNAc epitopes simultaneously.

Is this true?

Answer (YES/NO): NO